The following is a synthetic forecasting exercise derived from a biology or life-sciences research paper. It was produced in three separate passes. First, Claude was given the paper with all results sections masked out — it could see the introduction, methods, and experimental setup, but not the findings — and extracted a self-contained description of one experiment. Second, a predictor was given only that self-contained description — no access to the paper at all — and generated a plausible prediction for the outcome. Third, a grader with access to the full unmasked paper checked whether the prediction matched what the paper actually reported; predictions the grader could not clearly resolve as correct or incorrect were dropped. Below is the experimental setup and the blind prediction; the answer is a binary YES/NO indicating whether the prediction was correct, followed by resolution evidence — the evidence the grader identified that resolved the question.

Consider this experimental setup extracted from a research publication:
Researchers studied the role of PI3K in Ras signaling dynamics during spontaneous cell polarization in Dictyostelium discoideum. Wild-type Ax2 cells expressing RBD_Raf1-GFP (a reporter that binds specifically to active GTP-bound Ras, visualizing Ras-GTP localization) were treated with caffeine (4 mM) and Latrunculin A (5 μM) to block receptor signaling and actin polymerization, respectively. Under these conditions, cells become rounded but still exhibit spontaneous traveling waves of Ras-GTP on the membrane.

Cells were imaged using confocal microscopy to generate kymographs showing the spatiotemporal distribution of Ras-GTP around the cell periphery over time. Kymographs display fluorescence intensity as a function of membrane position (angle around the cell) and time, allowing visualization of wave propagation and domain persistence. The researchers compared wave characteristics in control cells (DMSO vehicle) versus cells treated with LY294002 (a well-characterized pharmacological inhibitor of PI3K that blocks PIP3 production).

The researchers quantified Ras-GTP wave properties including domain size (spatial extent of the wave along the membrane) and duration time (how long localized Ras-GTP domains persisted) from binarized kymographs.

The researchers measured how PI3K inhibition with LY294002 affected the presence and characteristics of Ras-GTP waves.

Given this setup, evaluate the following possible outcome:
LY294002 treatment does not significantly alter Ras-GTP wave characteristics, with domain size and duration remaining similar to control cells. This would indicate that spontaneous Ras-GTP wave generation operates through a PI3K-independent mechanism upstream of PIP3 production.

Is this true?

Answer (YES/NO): NO